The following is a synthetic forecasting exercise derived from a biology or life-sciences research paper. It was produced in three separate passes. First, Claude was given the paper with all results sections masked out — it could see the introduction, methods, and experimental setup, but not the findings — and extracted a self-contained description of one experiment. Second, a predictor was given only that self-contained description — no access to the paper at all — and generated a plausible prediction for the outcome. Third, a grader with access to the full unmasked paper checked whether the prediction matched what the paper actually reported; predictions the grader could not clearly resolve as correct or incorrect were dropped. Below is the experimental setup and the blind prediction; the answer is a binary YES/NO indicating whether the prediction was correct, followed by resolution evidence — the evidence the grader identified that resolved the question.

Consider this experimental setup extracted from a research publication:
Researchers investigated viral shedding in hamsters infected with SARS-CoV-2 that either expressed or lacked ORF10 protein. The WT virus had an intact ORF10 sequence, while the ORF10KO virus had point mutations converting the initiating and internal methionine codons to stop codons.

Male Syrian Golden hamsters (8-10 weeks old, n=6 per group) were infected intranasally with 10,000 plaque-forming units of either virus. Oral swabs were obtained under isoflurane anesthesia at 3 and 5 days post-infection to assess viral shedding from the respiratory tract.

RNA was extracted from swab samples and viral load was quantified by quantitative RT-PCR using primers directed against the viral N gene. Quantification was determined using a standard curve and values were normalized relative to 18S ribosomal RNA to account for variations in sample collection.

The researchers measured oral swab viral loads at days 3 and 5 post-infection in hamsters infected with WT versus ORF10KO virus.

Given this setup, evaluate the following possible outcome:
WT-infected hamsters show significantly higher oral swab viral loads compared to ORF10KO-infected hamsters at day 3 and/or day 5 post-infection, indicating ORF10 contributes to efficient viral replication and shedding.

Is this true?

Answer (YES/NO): NO